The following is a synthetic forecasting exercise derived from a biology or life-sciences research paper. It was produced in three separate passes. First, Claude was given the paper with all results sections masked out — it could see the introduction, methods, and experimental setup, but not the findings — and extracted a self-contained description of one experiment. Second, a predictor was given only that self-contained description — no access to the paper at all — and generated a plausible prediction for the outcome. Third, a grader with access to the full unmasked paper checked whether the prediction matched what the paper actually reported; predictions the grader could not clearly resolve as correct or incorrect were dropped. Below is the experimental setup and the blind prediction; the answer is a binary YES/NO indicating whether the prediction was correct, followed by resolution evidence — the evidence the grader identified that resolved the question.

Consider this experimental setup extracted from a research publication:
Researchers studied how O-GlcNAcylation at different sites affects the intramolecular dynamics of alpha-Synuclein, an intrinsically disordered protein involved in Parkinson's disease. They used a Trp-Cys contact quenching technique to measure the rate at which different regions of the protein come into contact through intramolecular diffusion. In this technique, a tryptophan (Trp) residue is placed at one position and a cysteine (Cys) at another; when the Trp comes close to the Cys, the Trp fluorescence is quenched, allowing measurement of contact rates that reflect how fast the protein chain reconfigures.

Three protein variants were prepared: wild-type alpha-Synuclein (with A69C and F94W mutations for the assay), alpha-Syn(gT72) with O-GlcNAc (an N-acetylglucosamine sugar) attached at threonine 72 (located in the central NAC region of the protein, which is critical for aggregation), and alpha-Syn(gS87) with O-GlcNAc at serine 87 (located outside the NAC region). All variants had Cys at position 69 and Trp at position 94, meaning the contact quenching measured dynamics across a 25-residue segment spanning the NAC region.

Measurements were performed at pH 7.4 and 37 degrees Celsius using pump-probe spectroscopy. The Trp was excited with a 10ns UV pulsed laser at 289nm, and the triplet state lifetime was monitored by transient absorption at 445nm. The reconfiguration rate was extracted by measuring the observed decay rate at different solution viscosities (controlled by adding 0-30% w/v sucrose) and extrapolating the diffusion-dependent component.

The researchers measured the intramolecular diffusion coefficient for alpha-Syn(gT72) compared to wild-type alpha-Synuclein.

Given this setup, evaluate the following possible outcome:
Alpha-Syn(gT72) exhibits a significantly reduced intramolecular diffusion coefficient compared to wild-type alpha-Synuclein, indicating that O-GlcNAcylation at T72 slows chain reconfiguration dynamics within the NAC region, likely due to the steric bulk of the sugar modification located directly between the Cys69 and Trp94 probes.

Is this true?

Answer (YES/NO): NO